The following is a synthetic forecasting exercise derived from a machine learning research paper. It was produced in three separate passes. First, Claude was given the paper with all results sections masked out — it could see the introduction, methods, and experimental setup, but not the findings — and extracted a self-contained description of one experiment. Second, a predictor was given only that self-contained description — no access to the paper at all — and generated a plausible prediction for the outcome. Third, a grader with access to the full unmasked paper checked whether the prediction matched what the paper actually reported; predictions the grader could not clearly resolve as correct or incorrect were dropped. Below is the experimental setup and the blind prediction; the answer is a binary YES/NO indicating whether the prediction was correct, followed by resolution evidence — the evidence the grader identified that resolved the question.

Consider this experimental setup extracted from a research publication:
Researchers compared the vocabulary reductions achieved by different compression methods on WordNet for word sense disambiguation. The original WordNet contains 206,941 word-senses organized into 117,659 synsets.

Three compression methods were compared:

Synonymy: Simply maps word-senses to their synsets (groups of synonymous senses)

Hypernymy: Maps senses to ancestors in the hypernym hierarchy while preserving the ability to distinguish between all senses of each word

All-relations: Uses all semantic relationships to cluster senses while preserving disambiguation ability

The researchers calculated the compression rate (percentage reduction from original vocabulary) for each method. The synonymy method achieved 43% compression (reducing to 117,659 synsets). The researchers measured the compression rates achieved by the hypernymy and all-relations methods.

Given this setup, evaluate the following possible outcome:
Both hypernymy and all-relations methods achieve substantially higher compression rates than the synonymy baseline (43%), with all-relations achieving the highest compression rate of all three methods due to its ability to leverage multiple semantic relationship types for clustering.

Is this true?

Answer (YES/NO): YES